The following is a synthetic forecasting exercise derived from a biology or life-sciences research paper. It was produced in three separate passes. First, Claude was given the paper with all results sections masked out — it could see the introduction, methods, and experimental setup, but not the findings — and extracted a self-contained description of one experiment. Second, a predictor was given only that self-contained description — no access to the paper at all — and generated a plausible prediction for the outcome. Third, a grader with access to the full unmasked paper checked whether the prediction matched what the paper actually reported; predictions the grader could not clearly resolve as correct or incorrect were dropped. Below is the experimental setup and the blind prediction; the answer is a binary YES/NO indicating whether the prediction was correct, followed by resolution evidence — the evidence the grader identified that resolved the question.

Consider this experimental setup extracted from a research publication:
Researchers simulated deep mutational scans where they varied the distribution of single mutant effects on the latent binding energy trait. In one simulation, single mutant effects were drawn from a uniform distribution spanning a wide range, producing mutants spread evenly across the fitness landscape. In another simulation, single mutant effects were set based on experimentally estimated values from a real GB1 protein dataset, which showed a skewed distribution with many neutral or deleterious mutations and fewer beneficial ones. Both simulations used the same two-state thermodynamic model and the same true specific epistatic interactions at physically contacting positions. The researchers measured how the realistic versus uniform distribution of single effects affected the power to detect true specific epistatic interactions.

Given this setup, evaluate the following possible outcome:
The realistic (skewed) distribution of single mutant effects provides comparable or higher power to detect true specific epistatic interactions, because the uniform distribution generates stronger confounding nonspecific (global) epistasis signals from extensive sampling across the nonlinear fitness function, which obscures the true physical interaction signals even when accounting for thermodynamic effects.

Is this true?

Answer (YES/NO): NO